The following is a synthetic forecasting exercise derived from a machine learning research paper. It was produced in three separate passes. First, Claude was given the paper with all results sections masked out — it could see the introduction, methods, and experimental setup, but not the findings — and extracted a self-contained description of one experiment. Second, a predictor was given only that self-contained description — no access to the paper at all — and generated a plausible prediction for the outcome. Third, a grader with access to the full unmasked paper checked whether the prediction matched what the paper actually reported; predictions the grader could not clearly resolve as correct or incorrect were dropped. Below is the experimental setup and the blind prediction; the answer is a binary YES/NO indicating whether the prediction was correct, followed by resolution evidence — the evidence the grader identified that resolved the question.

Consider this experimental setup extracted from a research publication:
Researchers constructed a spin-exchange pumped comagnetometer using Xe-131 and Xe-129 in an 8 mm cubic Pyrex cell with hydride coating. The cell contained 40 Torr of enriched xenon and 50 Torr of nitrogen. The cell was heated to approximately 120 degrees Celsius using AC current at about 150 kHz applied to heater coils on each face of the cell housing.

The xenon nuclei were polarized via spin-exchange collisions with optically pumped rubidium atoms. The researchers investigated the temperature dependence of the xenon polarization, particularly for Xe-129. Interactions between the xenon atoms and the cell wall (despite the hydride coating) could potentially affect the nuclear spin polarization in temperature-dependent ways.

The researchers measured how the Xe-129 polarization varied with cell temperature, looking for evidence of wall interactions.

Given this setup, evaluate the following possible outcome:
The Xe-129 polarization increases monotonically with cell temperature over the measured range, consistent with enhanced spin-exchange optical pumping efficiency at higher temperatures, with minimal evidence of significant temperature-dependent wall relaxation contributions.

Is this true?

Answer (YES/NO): NO